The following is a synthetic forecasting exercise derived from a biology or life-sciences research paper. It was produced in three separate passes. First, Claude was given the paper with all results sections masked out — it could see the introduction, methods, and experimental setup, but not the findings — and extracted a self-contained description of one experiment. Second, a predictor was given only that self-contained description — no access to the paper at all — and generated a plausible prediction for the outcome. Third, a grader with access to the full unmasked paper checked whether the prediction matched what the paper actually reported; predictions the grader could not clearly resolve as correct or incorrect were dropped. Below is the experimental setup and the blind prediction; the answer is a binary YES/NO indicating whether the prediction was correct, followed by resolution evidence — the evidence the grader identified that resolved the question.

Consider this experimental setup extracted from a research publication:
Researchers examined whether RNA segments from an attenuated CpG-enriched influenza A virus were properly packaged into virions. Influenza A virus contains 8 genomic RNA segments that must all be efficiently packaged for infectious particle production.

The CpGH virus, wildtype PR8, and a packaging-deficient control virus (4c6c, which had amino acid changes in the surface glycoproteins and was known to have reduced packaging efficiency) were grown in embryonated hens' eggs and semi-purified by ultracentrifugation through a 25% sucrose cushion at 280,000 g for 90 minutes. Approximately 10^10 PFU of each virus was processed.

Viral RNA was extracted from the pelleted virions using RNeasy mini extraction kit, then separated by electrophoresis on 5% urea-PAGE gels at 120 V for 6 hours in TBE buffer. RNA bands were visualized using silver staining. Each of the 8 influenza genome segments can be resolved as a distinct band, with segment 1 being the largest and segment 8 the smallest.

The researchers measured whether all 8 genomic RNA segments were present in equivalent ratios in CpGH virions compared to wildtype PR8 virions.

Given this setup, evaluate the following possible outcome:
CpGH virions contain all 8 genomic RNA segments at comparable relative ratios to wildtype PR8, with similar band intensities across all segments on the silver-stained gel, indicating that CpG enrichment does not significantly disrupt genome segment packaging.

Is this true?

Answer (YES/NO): YES